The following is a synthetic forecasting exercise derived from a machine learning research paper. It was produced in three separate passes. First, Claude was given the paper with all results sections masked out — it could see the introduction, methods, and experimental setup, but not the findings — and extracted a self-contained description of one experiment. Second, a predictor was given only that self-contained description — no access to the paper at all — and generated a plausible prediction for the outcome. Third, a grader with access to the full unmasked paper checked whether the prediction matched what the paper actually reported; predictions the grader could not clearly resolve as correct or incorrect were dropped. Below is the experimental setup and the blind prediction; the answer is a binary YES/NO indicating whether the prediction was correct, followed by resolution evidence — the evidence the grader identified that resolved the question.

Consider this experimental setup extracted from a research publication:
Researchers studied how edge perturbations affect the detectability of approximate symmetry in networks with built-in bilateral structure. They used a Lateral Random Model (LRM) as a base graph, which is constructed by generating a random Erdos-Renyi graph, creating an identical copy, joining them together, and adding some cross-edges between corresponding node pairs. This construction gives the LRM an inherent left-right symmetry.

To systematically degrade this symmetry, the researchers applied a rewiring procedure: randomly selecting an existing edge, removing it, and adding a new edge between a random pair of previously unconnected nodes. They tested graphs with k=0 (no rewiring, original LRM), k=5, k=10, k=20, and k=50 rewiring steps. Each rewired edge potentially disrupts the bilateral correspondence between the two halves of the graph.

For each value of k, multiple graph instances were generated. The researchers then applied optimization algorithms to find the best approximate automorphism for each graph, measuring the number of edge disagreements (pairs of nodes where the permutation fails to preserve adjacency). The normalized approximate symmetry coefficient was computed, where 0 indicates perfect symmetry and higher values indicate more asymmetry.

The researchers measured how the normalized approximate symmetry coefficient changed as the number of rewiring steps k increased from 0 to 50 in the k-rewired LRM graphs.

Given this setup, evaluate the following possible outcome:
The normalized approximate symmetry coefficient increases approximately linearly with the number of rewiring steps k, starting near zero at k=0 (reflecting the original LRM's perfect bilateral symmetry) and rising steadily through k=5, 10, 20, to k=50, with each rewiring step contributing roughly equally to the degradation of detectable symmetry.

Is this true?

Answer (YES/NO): NO